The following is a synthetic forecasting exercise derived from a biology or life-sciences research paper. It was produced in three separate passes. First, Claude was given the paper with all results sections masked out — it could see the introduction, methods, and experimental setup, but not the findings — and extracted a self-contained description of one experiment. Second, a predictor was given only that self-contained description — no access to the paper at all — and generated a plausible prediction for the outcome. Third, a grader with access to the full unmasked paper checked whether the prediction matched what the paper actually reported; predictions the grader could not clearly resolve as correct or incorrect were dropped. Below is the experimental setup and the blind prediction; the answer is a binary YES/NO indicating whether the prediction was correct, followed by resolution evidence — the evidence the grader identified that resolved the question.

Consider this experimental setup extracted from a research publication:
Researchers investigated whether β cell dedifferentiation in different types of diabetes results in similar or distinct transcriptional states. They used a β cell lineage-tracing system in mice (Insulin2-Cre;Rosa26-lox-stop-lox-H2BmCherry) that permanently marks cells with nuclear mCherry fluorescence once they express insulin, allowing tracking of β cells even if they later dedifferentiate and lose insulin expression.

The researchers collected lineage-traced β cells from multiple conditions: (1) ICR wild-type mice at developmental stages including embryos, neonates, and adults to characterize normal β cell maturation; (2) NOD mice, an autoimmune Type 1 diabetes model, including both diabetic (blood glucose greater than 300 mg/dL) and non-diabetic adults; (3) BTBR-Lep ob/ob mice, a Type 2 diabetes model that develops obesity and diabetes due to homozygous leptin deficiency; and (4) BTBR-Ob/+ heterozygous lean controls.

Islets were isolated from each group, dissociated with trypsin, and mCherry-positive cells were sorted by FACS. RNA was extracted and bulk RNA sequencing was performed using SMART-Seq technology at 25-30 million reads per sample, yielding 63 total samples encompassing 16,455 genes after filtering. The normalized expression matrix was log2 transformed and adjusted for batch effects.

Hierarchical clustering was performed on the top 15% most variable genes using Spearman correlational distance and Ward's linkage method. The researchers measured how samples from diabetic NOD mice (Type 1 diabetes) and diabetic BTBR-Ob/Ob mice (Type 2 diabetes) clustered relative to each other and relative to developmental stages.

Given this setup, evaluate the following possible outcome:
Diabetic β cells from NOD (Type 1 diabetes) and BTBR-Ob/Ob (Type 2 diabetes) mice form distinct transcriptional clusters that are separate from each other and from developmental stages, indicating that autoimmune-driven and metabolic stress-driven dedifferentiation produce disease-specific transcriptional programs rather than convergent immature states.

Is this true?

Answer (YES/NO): YES